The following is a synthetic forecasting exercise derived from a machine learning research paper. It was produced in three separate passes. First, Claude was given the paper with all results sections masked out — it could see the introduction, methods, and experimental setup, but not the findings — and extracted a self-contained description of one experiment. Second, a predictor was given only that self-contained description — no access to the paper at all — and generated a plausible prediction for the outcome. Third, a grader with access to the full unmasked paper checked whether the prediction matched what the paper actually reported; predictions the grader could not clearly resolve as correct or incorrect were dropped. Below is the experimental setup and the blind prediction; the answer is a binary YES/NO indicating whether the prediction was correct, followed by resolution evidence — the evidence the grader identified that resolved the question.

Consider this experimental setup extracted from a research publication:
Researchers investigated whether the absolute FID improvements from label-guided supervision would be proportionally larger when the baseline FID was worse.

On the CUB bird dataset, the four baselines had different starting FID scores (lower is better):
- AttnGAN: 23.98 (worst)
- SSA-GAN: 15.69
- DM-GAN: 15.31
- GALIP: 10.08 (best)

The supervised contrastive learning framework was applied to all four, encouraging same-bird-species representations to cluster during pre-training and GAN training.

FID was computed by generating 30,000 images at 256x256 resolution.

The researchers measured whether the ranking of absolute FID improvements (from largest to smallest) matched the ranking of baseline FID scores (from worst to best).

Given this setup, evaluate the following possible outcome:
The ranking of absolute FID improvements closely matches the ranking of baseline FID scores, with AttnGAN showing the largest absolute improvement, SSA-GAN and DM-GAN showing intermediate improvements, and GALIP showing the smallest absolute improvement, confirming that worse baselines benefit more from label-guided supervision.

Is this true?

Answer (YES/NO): YES